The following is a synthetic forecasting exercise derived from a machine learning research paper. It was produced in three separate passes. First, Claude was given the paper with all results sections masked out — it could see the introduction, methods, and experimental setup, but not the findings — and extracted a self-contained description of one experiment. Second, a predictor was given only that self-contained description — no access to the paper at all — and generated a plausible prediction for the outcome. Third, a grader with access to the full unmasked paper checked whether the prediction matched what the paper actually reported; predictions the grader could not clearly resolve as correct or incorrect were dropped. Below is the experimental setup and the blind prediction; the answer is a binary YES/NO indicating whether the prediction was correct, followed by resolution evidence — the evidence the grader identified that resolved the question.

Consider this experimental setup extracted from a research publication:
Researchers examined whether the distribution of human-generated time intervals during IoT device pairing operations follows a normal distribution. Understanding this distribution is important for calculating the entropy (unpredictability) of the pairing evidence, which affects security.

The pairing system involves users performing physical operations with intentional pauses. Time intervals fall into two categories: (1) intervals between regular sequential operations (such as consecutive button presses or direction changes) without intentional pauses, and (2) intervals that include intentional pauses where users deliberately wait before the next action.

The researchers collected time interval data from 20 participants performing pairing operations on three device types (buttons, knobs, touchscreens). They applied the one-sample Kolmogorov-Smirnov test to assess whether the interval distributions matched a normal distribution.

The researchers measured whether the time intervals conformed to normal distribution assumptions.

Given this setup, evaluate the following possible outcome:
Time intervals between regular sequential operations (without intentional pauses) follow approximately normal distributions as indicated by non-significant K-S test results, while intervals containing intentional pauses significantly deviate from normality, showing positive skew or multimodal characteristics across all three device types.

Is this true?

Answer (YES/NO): NO